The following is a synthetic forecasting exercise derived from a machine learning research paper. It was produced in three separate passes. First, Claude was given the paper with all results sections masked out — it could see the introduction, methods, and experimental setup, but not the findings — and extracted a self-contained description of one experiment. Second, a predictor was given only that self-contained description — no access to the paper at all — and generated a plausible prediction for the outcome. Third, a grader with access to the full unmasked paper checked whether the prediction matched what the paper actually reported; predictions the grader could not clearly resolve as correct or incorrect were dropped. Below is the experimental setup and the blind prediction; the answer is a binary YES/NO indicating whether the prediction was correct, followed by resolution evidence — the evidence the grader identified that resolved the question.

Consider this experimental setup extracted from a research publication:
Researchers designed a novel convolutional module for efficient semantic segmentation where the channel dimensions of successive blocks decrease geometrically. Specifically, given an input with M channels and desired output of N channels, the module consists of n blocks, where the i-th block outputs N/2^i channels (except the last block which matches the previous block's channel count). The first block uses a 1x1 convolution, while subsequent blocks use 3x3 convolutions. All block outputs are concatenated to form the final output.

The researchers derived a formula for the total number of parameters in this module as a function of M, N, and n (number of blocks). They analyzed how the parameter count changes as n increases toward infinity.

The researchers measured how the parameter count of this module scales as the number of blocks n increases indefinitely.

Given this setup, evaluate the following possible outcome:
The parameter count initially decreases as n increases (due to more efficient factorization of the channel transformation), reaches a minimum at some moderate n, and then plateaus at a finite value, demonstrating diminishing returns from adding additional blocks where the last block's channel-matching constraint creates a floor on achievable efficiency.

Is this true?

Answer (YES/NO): NO